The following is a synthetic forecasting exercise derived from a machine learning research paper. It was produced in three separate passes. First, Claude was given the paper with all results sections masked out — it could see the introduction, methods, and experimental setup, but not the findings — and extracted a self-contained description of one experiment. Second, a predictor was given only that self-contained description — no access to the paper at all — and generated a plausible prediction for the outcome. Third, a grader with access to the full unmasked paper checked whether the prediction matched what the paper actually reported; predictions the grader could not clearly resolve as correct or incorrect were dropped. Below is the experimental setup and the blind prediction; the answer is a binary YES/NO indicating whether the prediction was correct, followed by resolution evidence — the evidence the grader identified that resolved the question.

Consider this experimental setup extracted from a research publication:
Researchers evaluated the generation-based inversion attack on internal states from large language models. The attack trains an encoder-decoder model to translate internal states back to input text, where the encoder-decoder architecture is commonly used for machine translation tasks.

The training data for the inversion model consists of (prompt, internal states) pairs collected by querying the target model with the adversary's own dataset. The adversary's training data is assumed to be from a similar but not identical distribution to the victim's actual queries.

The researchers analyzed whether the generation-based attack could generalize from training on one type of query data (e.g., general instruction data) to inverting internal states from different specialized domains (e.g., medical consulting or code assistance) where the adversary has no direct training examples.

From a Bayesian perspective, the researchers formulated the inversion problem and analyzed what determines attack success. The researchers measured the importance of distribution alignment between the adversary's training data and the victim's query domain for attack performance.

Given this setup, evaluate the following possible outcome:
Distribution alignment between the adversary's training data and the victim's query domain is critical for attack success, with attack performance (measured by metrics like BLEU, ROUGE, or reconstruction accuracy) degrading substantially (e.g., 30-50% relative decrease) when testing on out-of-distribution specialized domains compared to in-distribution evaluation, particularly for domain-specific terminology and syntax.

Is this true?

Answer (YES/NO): YES